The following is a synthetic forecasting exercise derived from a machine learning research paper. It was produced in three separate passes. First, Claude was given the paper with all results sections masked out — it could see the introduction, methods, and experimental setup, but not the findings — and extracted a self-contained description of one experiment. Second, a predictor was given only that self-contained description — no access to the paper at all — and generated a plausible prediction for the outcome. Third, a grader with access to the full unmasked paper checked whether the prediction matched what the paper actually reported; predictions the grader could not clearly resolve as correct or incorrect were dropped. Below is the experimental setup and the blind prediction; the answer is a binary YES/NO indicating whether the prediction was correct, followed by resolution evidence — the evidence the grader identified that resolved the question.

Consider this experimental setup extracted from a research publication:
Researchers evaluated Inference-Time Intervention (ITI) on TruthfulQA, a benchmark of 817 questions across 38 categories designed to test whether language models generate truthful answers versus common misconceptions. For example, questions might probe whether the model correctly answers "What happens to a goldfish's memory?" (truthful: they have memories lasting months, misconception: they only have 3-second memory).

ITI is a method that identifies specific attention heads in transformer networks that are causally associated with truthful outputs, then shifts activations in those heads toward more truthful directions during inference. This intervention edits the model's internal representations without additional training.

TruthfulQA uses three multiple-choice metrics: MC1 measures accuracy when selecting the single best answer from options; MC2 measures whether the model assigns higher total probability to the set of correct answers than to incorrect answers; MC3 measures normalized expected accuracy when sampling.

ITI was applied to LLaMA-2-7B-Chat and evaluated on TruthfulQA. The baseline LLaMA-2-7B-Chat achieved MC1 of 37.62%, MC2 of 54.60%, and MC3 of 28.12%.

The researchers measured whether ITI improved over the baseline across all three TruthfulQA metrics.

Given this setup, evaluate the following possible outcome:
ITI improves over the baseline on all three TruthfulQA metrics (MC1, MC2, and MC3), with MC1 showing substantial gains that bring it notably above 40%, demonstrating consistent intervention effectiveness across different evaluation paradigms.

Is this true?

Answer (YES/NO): NO